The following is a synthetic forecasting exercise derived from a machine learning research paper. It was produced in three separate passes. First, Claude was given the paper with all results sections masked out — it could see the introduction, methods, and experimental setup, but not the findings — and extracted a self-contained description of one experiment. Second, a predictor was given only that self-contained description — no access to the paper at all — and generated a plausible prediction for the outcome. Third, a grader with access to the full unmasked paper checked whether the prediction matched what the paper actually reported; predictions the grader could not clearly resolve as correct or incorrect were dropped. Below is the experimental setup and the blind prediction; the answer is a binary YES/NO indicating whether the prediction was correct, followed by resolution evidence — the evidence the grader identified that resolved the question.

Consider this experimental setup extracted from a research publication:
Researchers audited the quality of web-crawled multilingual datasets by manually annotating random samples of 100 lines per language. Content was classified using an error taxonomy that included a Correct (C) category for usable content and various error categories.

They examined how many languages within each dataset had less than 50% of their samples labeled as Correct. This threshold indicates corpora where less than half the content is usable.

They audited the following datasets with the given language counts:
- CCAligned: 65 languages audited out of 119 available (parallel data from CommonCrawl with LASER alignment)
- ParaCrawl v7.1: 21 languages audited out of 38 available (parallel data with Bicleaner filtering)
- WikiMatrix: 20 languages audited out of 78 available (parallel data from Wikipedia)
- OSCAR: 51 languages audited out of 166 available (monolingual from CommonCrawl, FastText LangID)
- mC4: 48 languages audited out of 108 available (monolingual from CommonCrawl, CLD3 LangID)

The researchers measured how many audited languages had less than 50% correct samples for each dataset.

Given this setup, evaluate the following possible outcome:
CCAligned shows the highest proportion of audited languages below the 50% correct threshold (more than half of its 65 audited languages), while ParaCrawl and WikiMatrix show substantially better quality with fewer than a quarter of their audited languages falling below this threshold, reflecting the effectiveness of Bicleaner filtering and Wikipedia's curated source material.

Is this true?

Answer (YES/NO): NO